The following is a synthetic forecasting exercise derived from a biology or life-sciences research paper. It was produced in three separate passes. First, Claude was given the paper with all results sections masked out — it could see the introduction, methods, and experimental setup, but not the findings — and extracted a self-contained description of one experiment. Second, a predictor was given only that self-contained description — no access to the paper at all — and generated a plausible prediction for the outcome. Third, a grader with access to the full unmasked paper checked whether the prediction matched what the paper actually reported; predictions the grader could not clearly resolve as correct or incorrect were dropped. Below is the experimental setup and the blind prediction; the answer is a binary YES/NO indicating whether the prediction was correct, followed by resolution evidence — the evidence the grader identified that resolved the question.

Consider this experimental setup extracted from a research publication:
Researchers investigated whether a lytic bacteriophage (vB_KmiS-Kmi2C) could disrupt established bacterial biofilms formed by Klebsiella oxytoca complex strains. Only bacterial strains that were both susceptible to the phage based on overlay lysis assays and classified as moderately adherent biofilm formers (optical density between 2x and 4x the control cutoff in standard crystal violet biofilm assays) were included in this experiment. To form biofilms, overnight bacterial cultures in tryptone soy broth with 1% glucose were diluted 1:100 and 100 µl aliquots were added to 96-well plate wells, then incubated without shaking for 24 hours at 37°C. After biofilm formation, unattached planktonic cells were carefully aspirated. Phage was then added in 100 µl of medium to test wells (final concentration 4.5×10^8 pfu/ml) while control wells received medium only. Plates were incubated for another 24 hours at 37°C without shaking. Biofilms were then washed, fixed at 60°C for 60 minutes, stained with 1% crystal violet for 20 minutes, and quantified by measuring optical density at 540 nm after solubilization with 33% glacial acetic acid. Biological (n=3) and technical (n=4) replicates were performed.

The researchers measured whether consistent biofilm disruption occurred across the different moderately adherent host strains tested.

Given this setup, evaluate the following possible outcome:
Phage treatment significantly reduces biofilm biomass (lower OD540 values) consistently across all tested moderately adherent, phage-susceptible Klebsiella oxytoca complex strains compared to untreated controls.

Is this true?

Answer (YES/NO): NO